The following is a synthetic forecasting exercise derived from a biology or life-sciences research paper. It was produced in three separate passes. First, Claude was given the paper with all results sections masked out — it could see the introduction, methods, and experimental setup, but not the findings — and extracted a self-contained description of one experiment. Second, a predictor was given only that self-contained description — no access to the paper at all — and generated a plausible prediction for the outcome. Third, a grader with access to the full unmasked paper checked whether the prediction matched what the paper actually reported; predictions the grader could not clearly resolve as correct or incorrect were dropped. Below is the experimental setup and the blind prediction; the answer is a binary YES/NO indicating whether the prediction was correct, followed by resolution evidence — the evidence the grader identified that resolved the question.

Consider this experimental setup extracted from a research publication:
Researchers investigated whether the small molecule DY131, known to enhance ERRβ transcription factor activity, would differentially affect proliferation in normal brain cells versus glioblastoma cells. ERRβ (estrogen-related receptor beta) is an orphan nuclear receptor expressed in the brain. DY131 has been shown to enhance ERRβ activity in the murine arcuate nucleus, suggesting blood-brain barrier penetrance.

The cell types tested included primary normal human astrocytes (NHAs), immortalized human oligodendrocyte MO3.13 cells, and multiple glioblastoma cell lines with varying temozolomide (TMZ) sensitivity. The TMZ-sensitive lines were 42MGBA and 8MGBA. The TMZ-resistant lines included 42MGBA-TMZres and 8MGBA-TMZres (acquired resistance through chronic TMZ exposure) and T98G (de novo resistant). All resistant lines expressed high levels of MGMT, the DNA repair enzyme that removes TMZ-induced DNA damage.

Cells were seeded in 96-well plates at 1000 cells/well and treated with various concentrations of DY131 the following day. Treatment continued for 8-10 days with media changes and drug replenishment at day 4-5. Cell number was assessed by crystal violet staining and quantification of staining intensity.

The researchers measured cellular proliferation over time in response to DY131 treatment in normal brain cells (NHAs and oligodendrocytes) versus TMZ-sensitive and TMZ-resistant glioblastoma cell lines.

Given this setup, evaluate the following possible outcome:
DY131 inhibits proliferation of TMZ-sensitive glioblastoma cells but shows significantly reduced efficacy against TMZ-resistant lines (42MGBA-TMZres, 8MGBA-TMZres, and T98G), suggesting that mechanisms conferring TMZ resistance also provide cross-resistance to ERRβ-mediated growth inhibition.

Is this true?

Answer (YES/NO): NO